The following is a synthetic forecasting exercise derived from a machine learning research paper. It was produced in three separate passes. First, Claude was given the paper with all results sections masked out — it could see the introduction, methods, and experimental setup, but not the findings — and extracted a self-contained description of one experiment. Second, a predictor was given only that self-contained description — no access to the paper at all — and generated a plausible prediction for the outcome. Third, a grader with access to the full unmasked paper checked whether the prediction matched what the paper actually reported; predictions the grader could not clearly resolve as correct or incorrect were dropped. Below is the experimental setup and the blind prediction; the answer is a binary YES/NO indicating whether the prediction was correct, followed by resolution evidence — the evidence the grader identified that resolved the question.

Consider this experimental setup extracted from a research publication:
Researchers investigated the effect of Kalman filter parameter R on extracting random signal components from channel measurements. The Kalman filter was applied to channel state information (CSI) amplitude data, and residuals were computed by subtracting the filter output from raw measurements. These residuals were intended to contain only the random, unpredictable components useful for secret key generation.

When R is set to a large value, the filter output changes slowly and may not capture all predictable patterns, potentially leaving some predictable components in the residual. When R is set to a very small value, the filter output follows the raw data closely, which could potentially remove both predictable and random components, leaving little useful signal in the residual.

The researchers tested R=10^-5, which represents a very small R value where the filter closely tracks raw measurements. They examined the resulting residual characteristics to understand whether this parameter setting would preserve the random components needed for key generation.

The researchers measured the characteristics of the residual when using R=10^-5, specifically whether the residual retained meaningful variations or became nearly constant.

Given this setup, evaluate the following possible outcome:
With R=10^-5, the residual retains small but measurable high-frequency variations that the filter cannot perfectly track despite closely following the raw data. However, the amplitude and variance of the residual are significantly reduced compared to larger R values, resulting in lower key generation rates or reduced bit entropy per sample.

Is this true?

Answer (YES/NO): NO